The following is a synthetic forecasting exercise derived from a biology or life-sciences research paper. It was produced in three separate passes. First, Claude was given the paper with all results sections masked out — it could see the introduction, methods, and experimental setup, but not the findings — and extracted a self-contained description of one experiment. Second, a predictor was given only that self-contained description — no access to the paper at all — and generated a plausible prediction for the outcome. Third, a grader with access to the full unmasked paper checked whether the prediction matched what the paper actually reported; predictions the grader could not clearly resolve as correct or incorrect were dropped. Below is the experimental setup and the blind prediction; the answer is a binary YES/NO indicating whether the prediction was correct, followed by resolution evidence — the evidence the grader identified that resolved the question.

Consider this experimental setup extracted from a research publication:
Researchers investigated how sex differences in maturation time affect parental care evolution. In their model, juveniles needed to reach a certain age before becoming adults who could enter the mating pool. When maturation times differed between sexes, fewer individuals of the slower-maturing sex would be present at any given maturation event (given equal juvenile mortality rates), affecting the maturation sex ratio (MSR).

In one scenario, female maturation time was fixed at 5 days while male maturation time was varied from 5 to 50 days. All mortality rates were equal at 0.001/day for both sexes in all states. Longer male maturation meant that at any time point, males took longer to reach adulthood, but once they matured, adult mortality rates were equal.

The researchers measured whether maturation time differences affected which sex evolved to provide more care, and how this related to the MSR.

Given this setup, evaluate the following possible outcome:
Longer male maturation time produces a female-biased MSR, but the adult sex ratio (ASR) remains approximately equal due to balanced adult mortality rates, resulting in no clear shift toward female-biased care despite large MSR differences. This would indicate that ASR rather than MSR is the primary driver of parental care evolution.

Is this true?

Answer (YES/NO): NO